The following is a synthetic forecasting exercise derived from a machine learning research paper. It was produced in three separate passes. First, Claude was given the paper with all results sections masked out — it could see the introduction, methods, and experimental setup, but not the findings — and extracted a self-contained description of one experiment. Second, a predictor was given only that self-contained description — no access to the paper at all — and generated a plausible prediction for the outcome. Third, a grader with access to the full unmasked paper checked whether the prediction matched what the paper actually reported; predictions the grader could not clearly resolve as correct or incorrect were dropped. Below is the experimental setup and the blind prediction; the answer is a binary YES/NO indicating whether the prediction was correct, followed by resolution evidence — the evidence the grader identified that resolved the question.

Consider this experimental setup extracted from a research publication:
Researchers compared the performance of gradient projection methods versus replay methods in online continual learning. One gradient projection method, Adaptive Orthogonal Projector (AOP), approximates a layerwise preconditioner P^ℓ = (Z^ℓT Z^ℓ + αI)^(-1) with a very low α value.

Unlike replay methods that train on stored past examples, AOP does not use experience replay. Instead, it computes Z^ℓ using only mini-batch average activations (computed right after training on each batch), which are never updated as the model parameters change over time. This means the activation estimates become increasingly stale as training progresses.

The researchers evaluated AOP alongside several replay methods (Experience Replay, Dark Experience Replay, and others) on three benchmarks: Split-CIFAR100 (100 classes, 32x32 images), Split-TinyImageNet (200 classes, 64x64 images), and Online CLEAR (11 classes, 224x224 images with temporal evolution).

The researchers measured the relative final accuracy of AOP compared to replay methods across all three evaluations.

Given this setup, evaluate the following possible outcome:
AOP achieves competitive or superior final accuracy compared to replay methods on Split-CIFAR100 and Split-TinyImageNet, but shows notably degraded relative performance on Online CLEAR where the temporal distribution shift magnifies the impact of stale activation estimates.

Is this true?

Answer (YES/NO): NO